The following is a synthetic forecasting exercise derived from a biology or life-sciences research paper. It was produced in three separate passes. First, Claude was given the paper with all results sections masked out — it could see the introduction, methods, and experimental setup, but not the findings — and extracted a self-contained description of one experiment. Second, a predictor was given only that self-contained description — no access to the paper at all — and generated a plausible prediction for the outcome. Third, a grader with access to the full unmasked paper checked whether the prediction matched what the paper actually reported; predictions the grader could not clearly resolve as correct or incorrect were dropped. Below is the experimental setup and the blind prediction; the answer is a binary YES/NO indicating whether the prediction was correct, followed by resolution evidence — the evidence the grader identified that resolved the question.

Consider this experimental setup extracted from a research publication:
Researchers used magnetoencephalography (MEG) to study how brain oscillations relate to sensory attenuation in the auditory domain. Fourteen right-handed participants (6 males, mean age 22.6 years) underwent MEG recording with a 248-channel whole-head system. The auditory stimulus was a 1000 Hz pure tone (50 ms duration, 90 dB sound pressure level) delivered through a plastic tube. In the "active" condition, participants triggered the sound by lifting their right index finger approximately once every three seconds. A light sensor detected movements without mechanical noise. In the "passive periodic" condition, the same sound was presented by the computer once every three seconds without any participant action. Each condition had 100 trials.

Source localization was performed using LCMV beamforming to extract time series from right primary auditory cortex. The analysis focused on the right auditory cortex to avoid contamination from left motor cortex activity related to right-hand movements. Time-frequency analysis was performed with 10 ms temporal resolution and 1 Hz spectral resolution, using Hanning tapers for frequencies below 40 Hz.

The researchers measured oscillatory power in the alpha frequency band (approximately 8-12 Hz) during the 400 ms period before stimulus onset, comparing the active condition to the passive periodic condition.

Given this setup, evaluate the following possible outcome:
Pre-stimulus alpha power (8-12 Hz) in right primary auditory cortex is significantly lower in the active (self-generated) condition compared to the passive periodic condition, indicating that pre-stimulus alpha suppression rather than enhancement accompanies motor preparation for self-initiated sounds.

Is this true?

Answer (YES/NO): NO